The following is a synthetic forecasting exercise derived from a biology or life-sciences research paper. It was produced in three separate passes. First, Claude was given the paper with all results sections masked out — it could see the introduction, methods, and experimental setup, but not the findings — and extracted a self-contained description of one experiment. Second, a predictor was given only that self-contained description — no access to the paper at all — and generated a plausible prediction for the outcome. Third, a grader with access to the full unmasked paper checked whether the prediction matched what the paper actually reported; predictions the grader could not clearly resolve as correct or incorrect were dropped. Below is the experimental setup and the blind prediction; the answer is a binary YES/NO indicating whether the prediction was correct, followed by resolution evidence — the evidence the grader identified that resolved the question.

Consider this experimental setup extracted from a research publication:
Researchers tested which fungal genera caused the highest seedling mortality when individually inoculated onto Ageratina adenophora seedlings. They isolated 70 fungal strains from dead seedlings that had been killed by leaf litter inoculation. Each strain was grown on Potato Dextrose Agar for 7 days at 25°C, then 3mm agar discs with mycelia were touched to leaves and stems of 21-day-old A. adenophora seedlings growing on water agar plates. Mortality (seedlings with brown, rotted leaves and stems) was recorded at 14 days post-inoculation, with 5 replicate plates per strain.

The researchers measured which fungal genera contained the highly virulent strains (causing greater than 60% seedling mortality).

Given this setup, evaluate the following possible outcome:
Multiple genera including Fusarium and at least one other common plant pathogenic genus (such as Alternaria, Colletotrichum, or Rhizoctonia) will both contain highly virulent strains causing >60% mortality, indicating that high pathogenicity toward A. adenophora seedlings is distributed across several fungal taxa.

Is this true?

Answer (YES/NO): YES